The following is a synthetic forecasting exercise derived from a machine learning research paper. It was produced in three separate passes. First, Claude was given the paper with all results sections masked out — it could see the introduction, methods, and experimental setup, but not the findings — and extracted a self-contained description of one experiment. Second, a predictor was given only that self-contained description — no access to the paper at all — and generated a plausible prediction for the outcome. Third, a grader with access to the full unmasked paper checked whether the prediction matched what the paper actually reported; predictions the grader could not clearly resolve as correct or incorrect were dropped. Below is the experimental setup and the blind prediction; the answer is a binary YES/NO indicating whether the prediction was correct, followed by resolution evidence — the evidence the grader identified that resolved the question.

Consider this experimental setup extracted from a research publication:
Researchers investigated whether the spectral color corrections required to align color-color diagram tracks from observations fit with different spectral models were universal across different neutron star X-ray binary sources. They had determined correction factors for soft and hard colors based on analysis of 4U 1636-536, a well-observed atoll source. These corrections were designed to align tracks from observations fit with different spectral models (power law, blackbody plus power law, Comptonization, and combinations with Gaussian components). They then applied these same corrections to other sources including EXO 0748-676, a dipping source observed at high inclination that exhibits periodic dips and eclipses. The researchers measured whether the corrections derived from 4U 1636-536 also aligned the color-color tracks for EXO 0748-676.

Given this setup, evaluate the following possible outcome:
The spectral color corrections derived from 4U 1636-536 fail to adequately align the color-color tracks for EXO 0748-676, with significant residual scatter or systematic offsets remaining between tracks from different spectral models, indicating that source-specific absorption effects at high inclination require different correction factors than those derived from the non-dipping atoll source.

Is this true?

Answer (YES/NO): YES